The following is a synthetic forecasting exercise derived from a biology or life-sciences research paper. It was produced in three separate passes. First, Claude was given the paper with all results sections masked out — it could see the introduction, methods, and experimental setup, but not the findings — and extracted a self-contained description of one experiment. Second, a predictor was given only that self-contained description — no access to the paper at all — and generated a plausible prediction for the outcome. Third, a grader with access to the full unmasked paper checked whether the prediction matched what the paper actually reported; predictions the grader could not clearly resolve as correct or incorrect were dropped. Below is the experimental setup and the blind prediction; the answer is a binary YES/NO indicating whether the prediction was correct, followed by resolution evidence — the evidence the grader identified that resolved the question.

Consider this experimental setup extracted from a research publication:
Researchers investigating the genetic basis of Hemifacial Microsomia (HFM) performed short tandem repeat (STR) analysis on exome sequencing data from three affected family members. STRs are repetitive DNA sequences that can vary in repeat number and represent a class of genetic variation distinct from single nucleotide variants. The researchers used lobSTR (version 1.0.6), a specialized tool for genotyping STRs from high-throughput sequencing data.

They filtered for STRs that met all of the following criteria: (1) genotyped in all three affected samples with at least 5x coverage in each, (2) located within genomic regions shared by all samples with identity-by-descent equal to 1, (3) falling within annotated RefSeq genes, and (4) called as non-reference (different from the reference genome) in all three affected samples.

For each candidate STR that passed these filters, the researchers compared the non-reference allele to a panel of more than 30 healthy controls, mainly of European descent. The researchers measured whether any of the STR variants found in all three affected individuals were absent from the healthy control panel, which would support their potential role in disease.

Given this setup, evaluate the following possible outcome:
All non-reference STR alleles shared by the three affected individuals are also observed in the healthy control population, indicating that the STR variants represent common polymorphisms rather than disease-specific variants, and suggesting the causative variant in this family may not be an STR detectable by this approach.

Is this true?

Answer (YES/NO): YES